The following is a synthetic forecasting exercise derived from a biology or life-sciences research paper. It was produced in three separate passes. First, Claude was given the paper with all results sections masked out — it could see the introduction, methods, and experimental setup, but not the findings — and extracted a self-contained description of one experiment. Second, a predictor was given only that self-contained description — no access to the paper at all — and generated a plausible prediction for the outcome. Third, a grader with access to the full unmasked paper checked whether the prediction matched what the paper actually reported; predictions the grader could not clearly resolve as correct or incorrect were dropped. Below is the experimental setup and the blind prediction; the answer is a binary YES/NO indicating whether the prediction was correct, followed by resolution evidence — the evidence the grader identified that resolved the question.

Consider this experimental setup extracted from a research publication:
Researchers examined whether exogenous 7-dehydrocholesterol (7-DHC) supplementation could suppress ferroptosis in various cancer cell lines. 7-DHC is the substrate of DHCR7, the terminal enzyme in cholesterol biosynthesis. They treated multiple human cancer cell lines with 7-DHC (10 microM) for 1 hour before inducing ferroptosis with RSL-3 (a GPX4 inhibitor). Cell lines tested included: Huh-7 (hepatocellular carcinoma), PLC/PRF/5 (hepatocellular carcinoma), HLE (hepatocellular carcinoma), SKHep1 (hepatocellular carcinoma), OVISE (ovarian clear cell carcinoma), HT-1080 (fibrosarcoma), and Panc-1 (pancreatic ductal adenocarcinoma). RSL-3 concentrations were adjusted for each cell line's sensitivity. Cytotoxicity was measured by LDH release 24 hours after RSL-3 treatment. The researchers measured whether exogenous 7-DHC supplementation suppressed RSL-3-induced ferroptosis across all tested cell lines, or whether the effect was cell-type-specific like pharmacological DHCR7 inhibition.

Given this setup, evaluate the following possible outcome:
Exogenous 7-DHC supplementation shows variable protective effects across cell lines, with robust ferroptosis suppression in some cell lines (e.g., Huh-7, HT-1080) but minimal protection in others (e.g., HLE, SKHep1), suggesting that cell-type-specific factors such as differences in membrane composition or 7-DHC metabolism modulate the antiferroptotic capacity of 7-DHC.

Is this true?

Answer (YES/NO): NO